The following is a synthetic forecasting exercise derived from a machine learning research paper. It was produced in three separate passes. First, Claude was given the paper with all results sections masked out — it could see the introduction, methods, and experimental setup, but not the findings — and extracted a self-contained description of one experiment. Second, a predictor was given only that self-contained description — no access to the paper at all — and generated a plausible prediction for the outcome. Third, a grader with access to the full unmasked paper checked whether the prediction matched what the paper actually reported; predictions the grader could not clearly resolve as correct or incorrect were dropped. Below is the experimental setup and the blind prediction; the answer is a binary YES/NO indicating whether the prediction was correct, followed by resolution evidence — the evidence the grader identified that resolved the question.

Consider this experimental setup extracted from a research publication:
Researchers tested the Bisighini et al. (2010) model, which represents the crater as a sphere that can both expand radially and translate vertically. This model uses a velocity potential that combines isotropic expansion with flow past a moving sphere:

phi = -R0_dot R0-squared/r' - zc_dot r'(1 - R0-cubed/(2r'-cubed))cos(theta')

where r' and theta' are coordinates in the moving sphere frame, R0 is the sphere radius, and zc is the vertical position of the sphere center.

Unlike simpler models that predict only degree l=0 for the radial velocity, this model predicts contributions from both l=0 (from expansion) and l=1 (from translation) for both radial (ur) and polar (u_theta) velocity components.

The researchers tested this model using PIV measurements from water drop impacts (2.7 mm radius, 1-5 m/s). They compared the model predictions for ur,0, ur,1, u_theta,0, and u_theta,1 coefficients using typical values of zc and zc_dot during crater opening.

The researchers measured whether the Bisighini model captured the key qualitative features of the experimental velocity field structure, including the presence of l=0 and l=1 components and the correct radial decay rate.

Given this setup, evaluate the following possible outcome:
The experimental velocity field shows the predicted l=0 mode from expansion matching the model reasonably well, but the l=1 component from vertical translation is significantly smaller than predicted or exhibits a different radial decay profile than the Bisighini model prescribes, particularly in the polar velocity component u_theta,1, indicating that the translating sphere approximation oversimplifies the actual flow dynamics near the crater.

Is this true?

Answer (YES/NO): NO